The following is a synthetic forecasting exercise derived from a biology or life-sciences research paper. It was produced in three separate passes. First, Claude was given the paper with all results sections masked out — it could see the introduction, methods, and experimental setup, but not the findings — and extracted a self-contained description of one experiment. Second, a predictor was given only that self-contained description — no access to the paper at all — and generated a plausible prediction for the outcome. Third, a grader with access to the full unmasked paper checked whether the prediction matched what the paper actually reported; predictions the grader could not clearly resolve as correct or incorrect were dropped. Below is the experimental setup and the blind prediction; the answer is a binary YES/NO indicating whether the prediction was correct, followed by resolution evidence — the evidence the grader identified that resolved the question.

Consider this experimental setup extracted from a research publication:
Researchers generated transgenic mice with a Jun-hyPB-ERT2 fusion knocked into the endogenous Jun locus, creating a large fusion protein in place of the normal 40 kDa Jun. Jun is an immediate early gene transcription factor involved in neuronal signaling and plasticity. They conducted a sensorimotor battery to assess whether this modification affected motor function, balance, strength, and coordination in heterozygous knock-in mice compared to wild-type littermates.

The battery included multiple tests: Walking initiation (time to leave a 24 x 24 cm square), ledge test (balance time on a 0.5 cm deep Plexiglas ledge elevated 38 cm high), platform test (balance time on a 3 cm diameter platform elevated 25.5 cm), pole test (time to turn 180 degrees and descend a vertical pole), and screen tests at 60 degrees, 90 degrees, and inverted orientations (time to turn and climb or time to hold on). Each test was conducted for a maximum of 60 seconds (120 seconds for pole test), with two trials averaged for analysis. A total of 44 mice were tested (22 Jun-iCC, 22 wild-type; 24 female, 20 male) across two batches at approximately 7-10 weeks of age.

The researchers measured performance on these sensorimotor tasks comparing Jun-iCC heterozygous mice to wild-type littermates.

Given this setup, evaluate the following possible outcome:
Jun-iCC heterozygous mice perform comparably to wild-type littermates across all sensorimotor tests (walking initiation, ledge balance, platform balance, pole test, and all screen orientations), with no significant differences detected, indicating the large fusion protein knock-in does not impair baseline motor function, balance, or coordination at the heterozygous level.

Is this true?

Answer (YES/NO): NO